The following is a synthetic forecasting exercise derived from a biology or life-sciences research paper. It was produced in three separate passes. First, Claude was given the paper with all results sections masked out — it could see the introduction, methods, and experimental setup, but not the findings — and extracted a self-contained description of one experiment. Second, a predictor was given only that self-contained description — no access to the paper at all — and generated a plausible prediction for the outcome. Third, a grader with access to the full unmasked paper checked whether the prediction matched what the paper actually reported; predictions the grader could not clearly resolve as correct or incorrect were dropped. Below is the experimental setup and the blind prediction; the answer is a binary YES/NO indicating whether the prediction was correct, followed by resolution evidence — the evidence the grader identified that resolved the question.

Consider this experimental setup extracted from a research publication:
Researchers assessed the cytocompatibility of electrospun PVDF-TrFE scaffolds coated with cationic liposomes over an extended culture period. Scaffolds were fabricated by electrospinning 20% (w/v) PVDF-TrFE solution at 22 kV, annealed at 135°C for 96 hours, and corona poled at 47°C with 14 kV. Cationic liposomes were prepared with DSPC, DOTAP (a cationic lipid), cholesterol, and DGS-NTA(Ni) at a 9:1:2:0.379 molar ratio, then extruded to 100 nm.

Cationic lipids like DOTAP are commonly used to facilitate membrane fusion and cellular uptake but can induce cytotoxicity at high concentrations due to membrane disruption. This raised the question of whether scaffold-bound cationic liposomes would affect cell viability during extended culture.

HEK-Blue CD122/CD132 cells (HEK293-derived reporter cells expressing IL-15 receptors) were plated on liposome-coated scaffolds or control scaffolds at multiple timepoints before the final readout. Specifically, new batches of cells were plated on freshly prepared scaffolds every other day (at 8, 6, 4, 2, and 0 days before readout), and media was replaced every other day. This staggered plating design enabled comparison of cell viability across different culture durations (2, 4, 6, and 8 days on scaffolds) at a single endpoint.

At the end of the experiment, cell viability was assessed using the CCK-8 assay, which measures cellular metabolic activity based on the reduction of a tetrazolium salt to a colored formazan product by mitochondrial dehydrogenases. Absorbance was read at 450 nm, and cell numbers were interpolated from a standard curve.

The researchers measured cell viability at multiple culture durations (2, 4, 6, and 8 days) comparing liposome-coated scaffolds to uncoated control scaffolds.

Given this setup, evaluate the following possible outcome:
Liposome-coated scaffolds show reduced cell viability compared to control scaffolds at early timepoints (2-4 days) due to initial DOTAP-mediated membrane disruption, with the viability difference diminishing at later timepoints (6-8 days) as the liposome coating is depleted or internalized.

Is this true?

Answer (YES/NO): NO